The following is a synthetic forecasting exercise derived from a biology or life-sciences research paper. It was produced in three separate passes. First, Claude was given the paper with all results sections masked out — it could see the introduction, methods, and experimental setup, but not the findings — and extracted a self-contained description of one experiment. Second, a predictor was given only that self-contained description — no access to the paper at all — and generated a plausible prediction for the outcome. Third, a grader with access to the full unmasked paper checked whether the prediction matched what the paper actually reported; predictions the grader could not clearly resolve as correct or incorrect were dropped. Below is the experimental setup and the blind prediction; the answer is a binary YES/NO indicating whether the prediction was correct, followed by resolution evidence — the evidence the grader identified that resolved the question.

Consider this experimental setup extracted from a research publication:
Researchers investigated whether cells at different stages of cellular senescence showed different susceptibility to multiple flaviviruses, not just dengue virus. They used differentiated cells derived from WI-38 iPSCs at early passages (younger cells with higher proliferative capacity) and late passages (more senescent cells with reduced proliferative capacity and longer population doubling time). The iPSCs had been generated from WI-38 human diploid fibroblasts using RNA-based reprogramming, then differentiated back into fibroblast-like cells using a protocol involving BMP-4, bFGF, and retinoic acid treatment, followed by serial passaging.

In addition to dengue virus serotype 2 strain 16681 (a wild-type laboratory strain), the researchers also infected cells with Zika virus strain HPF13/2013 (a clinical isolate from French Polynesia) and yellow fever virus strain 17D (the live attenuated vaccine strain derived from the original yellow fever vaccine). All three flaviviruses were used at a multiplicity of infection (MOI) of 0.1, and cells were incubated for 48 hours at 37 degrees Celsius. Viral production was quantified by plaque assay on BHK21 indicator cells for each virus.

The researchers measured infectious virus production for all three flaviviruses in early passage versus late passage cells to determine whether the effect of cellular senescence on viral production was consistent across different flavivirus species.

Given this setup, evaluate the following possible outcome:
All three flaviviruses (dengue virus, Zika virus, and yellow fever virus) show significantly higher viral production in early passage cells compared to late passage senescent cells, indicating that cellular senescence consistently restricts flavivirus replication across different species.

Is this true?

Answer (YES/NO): NO